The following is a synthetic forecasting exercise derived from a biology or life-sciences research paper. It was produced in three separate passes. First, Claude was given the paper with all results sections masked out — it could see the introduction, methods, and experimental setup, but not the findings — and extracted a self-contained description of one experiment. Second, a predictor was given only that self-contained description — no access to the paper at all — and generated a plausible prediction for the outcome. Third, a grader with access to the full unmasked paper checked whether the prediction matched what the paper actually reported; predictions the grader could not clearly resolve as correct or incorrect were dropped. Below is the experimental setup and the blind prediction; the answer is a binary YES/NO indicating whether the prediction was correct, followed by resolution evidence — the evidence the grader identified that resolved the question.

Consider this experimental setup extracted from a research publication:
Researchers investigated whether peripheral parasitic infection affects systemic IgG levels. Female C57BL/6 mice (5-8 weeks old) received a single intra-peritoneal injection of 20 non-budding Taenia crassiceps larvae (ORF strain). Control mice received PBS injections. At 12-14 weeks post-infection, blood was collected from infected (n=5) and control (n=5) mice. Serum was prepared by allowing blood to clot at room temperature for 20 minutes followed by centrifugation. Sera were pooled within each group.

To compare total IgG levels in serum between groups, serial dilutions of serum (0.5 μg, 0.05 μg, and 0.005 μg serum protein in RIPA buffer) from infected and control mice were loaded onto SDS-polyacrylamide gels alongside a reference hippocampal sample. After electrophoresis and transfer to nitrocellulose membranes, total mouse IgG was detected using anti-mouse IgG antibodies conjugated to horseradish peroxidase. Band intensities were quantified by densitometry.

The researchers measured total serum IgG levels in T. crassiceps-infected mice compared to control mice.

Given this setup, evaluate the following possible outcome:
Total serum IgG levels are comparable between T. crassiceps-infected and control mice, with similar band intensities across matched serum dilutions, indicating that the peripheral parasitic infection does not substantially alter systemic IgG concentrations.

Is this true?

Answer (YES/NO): NO